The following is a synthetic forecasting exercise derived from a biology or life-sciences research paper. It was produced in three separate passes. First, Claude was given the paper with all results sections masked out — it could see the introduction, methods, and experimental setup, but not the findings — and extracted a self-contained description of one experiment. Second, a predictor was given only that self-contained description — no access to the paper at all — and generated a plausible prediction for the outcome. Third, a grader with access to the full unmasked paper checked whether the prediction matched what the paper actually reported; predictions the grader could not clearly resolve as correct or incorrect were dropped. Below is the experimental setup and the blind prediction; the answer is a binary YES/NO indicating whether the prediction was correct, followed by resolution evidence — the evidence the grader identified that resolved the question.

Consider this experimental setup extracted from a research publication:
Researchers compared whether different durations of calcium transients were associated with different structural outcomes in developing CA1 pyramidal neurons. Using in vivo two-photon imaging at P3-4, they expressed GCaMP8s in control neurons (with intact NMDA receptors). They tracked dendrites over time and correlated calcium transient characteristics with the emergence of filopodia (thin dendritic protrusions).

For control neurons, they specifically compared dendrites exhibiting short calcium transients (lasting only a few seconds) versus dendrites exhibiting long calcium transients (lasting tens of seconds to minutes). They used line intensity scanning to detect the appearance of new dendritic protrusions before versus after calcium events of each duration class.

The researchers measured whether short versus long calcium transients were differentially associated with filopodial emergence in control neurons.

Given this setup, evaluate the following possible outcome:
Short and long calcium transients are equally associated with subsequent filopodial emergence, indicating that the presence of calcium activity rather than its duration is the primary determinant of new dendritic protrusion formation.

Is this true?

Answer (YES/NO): NO